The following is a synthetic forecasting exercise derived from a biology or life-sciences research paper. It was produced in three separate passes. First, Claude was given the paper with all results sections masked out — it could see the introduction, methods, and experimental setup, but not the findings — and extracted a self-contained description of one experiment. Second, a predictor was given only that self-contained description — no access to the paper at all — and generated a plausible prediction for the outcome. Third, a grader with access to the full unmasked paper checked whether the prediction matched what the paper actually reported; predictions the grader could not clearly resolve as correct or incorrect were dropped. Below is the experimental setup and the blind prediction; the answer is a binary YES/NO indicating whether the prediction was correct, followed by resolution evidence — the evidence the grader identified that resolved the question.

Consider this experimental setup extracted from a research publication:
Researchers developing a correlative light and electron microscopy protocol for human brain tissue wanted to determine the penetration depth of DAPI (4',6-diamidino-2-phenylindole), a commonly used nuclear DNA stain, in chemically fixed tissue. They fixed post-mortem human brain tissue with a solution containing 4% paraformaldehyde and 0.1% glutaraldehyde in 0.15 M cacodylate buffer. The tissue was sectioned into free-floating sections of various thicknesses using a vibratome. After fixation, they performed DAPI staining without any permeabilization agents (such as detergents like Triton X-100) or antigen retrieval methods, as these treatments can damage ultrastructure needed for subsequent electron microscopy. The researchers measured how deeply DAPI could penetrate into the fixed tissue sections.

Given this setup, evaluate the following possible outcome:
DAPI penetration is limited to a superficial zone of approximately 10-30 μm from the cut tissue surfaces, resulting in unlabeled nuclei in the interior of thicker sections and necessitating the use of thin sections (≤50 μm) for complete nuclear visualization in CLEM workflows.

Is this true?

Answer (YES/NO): NO